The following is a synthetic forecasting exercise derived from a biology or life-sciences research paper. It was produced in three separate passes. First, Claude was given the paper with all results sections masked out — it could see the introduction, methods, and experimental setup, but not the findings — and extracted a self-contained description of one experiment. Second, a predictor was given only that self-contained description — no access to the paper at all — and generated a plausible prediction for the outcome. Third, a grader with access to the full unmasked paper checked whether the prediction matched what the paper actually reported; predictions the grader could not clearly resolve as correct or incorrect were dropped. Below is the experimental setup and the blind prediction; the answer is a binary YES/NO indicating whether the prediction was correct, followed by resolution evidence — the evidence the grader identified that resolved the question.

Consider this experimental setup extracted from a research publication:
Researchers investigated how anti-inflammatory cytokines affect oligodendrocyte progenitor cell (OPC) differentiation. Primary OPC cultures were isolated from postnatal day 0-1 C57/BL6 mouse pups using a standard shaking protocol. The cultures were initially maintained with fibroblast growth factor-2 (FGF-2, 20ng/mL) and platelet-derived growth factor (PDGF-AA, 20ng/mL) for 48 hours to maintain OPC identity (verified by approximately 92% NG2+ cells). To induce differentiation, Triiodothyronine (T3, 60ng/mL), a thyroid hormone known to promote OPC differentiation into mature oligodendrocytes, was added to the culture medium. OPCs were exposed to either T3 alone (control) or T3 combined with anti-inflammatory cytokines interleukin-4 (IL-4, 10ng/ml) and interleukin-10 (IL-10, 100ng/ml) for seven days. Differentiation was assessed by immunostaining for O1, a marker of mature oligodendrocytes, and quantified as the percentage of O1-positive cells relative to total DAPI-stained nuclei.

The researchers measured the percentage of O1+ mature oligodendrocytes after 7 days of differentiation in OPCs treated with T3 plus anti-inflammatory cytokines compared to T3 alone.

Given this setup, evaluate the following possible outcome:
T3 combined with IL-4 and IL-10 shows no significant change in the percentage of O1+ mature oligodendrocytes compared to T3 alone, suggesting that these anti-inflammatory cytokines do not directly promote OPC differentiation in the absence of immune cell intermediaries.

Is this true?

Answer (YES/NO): NO